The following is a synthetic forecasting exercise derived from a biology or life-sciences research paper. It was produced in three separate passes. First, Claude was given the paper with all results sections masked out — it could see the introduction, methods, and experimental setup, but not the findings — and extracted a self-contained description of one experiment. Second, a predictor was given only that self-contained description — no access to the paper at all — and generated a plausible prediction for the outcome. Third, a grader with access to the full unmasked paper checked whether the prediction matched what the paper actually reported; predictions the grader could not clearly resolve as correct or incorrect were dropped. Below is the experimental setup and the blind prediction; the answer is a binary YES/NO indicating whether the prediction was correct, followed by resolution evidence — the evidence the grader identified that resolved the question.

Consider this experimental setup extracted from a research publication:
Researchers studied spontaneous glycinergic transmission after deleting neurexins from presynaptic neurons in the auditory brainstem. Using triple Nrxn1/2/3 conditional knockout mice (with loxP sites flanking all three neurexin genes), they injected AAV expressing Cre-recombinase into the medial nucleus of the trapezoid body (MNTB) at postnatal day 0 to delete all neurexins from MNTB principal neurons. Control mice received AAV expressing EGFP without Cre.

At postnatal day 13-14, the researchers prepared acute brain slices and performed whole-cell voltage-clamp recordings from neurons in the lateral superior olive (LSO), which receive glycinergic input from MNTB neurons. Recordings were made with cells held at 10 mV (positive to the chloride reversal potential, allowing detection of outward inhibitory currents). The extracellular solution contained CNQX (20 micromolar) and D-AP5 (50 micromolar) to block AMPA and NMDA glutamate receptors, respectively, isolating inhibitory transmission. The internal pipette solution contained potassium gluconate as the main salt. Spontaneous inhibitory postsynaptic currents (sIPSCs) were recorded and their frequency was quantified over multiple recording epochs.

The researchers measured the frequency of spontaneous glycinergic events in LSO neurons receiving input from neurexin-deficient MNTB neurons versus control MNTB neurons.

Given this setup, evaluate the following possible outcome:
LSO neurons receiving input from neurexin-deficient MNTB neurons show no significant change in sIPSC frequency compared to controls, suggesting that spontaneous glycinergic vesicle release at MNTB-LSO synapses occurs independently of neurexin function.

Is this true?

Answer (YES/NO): NO